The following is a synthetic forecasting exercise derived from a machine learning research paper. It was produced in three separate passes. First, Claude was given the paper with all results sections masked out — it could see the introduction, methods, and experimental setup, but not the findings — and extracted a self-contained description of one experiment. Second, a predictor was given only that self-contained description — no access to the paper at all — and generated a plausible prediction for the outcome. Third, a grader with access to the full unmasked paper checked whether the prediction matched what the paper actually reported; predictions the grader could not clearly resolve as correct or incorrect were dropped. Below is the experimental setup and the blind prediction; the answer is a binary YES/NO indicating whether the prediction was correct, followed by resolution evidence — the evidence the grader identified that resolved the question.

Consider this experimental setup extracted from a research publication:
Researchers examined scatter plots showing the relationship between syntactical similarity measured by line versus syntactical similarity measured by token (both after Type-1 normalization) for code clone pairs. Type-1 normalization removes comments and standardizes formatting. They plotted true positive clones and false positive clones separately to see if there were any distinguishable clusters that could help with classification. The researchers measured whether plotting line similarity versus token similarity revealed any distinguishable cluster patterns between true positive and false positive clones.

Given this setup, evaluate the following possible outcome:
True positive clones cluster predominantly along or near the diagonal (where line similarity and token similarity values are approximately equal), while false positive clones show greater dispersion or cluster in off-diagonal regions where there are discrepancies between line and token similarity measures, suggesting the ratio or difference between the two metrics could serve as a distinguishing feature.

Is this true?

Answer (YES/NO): NO